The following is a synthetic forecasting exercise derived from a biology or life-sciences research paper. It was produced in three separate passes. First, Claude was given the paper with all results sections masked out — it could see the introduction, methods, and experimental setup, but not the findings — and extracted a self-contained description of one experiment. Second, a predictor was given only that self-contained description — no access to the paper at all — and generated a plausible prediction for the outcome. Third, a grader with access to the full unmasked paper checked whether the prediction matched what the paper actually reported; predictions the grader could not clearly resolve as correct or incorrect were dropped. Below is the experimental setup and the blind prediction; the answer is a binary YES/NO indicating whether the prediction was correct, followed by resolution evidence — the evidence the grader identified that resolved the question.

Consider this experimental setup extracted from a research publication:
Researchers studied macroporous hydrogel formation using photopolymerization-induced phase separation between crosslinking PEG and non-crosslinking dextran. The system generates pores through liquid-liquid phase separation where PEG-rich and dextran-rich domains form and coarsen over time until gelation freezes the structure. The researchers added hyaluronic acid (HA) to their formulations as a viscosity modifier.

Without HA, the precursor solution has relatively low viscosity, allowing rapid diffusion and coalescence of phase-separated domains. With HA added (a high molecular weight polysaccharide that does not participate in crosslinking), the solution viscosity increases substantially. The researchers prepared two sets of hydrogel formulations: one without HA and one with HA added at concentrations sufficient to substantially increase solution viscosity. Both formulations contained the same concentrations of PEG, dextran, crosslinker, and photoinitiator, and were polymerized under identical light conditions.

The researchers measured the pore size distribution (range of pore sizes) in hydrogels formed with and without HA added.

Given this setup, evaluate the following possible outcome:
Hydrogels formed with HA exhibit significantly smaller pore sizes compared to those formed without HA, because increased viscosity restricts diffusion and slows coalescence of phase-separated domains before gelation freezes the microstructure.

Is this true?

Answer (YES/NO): YES